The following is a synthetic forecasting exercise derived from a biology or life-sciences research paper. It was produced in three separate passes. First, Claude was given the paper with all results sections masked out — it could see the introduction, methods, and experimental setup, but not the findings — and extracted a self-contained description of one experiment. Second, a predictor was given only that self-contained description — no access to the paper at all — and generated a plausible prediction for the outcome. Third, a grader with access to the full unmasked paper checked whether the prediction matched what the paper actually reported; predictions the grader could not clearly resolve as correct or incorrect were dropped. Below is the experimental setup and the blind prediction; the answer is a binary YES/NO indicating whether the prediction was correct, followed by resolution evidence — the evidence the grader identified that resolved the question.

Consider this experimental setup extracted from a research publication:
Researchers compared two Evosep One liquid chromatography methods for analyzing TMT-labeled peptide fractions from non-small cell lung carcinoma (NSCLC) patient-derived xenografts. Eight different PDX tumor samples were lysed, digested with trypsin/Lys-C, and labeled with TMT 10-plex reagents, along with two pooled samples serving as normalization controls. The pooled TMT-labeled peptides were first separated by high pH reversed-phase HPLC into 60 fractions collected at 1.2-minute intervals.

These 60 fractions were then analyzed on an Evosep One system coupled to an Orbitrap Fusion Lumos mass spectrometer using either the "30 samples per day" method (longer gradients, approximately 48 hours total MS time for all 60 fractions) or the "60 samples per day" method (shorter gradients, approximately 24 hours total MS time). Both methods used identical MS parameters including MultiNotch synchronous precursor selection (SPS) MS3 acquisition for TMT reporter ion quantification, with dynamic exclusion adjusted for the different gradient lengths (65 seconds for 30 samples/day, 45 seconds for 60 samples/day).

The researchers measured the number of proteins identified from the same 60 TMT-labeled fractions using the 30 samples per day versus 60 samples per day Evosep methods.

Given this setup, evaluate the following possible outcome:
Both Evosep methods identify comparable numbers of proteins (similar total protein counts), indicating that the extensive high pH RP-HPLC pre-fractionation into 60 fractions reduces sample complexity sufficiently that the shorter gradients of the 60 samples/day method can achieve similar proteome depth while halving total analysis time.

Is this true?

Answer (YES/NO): NO